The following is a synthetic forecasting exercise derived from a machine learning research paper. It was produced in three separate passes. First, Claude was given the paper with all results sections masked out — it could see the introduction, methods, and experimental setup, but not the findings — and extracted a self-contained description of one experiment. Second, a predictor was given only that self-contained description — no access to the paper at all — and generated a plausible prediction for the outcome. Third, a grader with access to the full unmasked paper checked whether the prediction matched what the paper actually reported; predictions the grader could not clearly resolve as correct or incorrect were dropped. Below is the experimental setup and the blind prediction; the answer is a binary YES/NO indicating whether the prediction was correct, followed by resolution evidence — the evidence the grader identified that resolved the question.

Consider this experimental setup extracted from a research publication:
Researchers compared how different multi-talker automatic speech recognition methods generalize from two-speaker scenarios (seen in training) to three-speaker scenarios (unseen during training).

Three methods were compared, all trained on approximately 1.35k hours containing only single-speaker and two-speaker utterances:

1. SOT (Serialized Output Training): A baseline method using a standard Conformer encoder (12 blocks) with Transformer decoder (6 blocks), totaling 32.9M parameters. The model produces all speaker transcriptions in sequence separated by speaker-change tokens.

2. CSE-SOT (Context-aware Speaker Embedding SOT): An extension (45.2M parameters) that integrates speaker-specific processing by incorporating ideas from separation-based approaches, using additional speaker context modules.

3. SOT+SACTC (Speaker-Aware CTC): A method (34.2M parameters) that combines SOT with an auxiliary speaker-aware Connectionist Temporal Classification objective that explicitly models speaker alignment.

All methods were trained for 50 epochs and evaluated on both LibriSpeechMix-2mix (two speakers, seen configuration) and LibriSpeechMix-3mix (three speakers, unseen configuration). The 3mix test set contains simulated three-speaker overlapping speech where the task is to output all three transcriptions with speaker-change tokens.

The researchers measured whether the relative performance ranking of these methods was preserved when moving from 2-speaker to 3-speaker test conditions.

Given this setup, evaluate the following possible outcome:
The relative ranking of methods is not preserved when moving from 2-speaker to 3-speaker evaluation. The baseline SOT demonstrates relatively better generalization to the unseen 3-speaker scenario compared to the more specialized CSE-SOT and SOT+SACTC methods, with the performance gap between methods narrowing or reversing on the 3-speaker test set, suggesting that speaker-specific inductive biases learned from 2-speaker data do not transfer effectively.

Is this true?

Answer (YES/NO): NO